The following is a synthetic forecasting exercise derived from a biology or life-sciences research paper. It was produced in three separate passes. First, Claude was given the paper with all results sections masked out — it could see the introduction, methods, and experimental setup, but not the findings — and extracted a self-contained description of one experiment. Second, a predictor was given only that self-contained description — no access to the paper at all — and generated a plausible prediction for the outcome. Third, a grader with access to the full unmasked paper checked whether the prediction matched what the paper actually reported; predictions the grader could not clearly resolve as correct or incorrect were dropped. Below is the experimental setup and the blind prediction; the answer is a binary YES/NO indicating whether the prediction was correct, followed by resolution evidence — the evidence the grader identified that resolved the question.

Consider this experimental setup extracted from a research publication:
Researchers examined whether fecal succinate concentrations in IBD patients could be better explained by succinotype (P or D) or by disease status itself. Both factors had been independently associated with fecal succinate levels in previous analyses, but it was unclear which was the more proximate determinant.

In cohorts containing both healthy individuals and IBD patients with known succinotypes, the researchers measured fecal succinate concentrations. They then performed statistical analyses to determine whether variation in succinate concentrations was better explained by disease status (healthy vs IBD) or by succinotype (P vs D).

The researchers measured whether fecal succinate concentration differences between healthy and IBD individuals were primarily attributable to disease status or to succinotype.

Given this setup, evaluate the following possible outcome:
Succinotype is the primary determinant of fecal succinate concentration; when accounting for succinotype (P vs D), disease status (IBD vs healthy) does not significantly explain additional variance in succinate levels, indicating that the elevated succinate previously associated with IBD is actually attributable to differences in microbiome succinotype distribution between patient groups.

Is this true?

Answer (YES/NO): YES